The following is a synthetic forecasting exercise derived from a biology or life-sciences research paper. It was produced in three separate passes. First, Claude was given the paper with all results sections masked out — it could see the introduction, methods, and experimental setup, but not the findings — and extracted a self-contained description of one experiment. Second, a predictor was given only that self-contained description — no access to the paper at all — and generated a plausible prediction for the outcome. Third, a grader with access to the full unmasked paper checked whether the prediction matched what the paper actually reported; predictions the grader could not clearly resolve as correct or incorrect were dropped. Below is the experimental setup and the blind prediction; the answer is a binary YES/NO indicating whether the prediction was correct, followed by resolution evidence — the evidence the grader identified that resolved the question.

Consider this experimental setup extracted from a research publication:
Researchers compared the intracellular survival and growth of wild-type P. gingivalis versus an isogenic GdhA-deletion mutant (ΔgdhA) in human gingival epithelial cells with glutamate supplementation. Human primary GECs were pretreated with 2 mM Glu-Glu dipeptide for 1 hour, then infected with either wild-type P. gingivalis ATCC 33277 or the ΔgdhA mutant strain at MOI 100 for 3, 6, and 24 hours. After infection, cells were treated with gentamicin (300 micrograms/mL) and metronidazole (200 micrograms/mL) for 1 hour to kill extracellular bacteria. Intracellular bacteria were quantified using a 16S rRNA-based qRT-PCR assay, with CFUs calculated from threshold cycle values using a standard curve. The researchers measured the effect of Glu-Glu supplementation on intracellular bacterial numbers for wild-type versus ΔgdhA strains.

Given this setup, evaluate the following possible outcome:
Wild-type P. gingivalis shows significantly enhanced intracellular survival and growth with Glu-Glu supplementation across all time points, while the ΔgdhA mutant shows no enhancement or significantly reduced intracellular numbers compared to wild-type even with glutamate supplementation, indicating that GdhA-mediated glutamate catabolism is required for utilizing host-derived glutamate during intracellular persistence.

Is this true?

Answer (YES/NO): YES